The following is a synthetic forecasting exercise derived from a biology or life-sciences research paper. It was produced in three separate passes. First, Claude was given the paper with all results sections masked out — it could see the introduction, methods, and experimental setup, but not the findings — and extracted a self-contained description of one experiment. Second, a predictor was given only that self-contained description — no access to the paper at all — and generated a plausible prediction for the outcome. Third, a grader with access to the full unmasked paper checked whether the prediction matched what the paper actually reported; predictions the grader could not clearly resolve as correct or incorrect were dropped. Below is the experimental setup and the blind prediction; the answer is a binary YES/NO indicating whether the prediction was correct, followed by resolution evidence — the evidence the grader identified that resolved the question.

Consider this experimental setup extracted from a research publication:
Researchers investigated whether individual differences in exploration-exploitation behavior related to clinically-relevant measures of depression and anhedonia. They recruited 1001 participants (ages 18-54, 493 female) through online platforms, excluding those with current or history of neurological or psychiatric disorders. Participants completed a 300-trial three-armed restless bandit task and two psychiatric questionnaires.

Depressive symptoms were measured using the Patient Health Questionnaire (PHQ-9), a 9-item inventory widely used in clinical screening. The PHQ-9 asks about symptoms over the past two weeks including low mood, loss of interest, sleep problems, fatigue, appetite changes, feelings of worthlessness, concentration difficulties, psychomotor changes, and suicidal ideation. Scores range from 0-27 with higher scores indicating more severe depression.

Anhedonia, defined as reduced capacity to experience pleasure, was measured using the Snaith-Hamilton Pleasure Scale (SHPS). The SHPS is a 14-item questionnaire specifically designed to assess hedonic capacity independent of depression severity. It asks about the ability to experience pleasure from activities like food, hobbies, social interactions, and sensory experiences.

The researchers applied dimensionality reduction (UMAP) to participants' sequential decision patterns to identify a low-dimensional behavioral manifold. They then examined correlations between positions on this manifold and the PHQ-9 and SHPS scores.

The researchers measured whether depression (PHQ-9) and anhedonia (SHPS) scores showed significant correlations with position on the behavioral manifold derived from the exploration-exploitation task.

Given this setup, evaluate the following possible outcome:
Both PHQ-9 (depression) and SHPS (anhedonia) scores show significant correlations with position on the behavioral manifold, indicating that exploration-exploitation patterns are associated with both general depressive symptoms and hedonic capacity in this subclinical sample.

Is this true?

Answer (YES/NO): NO